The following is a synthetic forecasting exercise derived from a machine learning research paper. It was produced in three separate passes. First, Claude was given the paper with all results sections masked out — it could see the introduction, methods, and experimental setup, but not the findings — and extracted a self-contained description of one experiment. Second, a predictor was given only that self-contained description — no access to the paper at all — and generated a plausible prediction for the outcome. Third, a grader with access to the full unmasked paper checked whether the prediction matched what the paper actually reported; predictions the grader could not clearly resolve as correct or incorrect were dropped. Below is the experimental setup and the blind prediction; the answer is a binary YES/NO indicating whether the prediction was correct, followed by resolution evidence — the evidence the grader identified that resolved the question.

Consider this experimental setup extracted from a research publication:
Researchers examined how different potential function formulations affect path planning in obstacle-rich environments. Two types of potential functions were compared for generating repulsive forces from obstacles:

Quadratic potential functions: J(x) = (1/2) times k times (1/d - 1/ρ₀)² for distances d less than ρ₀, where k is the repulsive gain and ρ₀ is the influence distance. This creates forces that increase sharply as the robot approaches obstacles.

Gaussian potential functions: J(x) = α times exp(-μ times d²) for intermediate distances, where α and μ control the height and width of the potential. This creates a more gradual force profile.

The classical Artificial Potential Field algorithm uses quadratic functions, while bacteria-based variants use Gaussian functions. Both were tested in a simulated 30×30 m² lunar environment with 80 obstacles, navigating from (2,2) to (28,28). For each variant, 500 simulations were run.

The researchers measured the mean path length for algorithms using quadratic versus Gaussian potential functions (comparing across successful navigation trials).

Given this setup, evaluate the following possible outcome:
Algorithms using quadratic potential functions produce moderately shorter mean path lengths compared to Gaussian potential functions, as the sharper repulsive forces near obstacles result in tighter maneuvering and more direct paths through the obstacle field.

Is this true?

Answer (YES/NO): NO